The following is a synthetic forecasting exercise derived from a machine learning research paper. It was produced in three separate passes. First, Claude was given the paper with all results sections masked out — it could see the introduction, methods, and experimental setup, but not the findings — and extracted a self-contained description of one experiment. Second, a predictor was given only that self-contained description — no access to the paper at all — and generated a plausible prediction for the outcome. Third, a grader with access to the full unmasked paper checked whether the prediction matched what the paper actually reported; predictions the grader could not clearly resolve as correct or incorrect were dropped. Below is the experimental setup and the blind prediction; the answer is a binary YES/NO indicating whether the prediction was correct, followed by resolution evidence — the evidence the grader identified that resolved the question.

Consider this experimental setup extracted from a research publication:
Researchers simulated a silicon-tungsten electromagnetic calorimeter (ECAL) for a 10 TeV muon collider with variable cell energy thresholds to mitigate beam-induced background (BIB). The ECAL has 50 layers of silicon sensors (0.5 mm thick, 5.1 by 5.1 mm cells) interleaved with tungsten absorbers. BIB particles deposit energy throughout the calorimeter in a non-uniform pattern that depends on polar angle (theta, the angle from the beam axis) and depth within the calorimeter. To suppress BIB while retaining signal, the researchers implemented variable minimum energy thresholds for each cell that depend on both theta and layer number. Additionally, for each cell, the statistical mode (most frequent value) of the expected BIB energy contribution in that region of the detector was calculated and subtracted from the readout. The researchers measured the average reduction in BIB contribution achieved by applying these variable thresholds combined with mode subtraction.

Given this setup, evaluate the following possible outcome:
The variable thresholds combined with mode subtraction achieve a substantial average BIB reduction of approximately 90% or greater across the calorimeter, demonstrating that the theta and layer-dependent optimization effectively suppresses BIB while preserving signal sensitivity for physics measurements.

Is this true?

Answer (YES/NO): NO